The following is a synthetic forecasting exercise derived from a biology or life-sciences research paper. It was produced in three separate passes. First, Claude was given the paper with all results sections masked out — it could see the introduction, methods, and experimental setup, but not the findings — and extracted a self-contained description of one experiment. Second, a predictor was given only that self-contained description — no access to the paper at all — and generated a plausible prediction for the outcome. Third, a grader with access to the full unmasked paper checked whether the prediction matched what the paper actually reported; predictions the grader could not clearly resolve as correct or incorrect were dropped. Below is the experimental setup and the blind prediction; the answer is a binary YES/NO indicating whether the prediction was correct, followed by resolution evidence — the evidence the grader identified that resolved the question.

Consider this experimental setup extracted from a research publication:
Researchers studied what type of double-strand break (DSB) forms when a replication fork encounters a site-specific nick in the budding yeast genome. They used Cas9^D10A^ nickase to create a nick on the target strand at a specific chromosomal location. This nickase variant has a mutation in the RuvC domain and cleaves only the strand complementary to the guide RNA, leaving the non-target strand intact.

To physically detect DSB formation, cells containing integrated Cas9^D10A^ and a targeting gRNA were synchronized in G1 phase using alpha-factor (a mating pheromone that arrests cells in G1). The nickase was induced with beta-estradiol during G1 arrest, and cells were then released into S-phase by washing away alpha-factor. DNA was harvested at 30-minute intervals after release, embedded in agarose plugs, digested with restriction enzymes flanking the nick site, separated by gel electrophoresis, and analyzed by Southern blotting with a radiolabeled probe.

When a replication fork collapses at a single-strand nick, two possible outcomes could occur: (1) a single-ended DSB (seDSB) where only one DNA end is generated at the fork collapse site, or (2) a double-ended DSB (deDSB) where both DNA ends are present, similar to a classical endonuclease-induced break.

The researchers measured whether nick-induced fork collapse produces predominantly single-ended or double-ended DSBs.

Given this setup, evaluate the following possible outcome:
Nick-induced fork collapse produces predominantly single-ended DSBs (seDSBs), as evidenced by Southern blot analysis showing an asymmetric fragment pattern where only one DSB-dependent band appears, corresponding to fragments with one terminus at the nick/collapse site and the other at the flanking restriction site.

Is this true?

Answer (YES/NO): NO